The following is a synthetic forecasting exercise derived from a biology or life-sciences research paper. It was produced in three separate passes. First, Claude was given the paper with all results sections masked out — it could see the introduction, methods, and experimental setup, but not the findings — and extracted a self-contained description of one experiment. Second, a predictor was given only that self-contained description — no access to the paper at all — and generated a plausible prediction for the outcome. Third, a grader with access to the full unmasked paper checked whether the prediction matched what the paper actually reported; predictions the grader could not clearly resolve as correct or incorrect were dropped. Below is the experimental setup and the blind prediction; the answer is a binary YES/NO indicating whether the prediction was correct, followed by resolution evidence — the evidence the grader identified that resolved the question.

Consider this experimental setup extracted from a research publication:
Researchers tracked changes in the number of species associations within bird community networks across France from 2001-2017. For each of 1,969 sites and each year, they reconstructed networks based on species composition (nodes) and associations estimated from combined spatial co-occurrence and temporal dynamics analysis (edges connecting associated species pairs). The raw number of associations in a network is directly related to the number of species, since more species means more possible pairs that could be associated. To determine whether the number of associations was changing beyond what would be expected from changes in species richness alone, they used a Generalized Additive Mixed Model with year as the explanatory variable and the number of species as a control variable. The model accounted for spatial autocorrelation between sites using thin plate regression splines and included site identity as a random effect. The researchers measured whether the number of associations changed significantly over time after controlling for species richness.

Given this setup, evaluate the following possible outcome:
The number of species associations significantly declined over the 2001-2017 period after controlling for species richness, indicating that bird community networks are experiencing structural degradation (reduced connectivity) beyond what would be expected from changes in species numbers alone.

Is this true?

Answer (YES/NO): NO